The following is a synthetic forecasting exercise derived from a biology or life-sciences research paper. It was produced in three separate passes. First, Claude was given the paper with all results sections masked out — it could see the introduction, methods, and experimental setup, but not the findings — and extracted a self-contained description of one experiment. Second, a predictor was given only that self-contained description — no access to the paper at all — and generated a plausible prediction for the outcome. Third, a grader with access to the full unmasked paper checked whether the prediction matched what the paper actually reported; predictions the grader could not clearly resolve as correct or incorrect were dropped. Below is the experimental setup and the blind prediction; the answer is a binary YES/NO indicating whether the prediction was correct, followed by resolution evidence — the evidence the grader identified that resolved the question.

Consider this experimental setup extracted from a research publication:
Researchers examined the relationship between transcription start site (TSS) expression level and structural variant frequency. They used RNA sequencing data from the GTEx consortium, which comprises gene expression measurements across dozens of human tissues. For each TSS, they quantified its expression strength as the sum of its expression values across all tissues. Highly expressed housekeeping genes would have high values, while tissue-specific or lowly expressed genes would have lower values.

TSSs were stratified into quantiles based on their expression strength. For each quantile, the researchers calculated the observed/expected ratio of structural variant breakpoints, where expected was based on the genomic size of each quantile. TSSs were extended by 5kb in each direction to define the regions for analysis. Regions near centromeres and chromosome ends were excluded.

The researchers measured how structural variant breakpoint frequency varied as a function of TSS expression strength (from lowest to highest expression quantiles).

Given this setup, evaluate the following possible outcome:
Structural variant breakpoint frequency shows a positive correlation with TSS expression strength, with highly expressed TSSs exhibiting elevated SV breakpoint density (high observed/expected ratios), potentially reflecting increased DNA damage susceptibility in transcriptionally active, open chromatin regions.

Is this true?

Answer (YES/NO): NO